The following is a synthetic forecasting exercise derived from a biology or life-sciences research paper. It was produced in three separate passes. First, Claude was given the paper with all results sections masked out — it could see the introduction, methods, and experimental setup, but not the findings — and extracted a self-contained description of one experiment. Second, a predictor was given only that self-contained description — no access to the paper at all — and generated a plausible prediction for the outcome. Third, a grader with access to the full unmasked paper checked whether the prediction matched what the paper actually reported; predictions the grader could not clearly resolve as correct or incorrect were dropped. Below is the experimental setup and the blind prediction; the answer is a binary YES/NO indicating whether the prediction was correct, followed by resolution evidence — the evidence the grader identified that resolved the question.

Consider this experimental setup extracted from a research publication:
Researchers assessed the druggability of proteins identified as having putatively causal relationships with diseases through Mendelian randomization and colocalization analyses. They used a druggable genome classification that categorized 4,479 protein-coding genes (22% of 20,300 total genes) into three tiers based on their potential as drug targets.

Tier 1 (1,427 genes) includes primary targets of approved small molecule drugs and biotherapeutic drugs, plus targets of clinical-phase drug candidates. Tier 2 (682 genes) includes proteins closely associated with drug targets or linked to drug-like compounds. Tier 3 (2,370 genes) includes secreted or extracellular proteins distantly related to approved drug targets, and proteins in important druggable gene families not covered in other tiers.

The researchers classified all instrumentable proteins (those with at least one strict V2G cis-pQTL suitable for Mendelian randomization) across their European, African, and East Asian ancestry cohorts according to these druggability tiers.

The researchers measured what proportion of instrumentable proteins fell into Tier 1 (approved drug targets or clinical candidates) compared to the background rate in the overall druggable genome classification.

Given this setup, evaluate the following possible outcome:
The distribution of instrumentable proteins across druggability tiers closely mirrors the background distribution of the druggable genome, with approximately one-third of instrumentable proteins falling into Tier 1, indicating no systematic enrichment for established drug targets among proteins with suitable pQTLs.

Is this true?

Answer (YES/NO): NO